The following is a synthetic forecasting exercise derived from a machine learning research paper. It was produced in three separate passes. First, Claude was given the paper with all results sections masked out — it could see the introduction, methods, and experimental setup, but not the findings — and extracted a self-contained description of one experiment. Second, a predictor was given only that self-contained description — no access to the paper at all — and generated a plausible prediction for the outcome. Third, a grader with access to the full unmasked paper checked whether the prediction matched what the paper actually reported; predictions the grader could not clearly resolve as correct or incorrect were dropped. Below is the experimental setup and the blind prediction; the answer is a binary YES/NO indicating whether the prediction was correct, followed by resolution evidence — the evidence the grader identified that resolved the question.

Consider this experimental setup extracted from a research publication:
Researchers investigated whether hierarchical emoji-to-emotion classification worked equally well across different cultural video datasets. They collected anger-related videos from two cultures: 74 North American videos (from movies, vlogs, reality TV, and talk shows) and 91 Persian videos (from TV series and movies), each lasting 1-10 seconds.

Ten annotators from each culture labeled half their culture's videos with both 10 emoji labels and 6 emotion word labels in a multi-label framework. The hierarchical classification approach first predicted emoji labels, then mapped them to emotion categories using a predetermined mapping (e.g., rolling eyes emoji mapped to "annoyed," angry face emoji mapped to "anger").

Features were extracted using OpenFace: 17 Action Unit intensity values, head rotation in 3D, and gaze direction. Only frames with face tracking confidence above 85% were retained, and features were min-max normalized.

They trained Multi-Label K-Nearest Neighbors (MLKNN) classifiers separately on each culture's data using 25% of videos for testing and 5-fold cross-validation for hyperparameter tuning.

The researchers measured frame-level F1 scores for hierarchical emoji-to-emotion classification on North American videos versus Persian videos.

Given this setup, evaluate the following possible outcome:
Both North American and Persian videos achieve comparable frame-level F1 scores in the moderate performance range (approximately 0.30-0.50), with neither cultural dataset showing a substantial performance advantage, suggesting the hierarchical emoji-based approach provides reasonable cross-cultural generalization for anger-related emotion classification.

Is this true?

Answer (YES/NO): NO